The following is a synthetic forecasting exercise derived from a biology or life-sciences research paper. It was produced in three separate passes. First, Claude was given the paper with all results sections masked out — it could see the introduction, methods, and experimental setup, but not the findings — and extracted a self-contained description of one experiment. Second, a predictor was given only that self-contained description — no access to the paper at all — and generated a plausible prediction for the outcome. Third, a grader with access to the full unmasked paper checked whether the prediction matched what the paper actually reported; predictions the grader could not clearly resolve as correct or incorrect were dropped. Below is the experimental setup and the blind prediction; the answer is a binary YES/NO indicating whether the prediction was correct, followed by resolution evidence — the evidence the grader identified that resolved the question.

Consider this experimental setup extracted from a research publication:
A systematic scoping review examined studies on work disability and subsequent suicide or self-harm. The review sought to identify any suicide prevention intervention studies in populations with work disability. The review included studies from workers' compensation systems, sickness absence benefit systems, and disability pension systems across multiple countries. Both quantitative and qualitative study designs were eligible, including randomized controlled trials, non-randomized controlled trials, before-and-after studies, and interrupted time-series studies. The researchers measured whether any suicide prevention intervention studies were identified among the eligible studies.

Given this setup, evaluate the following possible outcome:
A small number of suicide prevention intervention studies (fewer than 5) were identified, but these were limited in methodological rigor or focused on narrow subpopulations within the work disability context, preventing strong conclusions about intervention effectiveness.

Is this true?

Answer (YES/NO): NO